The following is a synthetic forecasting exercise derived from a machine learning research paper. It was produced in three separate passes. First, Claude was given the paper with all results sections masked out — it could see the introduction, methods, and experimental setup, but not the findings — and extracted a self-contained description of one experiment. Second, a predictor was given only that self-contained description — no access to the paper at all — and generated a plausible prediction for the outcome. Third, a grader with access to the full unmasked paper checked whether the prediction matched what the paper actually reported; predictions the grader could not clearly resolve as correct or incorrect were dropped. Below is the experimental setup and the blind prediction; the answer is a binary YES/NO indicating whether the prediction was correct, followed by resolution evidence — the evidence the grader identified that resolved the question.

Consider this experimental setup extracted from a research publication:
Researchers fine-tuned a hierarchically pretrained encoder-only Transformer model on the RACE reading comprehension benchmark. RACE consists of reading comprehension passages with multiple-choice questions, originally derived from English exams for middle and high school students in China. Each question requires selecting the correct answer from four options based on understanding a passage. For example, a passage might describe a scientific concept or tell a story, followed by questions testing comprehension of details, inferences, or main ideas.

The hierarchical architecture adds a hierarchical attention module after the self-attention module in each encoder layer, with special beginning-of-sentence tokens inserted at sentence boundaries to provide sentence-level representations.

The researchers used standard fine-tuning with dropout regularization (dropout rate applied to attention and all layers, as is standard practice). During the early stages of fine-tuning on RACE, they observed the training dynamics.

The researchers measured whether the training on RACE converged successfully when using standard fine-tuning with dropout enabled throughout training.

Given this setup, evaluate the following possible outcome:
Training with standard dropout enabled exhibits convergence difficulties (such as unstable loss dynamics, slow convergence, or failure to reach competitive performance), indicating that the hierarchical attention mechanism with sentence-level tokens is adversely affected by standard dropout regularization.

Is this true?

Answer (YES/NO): YES